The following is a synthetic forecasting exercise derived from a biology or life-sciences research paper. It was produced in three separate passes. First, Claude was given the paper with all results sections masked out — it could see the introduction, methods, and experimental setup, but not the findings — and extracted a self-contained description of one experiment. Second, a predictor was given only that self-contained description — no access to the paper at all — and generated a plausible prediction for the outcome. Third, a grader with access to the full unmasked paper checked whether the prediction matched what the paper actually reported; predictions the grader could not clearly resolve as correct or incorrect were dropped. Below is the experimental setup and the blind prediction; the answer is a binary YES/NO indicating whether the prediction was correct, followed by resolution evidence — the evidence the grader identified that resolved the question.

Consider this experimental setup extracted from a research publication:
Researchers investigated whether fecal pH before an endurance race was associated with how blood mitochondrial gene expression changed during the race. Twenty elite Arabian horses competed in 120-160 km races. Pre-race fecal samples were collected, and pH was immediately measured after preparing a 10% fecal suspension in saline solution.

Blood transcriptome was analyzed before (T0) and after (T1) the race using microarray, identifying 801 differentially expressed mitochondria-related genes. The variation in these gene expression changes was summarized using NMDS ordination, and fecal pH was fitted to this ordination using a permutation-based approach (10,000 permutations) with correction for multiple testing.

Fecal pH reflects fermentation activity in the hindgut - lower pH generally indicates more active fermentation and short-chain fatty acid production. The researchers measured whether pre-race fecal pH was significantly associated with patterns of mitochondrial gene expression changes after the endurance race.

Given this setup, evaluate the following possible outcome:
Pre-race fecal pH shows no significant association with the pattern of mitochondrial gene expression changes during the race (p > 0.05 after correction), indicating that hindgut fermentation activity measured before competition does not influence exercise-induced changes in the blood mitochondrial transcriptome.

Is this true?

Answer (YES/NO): YES